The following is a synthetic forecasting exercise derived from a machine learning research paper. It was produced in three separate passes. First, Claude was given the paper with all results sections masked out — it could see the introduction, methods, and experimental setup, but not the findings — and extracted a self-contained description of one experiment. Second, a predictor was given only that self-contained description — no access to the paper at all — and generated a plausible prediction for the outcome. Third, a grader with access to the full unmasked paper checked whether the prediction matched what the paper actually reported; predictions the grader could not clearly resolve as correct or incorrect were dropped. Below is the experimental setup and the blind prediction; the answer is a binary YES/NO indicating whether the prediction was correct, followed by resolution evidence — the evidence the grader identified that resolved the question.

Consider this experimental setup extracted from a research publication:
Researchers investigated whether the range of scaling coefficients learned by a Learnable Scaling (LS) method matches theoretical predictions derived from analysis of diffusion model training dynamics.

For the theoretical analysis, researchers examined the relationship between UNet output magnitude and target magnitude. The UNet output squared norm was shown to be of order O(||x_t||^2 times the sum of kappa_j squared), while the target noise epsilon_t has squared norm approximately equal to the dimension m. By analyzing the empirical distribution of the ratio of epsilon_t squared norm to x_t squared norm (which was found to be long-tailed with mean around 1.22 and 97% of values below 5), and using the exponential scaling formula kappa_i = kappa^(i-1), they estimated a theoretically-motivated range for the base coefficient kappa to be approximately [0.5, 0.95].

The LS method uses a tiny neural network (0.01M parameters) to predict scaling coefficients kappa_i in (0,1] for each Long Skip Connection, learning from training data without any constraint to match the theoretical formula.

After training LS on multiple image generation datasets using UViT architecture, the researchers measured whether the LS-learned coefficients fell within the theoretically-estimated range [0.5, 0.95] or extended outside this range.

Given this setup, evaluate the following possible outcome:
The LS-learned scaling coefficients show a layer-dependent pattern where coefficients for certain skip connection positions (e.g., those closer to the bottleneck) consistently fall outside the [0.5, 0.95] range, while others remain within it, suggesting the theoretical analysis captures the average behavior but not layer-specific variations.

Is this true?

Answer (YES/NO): NO